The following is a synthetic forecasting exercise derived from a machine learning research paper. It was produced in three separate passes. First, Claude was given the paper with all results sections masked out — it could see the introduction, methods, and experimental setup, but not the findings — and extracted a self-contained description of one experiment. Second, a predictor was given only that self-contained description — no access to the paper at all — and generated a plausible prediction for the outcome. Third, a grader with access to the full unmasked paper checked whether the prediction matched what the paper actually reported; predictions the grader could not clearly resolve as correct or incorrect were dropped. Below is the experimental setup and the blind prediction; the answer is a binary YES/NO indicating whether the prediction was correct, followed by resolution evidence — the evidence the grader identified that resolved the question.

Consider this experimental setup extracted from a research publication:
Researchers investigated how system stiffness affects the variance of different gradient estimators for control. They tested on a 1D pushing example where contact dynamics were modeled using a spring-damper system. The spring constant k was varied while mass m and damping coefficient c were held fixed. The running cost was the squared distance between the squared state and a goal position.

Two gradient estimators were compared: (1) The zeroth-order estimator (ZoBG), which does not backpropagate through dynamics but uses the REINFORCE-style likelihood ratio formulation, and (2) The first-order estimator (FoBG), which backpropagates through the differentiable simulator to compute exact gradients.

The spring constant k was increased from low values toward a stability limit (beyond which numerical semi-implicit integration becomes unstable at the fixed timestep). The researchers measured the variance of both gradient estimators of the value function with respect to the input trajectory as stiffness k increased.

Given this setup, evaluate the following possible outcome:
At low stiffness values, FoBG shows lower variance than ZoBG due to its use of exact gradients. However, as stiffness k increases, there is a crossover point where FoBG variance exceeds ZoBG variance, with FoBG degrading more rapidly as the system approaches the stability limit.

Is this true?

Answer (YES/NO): YES